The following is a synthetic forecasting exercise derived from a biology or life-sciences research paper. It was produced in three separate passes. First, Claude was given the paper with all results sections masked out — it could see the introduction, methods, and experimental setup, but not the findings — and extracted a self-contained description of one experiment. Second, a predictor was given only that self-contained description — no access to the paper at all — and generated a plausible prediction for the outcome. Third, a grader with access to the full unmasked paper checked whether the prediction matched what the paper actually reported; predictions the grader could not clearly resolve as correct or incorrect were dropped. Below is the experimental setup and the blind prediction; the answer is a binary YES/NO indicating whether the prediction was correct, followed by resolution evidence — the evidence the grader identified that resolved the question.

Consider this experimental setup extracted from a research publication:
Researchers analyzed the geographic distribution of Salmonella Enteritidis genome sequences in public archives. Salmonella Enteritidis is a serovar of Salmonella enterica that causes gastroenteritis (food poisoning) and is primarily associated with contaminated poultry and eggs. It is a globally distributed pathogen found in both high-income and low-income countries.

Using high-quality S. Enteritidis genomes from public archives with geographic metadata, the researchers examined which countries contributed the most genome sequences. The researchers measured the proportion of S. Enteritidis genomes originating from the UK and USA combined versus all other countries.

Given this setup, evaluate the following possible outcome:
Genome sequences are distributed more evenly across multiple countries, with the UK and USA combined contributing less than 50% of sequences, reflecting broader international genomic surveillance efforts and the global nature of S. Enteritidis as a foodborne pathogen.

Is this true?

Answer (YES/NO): NO